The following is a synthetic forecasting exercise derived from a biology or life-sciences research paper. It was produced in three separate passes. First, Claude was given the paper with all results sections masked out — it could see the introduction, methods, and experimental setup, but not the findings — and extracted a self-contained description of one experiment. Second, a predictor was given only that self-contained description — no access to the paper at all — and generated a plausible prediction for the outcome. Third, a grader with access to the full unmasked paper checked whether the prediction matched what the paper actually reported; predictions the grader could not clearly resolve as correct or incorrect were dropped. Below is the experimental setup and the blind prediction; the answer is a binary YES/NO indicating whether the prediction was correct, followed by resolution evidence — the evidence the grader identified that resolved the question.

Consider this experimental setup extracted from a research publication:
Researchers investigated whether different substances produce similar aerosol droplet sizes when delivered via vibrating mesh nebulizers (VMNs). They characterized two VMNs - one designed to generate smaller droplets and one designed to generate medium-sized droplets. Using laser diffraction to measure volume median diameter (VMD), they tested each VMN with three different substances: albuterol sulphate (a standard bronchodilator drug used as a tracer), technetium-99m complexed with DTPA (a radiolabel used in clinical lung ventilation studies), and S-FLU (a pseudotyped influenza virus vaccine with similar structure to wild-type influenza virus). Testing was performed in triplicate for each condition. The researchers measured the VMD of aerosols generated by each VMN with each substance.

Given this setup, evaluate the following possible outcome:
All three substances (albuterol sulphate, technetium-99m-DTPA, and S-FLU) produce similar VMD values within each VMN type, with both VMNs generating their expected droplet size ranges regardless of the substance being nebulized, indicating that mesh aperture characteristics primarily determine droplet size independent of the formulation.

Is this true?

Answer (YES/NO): YES